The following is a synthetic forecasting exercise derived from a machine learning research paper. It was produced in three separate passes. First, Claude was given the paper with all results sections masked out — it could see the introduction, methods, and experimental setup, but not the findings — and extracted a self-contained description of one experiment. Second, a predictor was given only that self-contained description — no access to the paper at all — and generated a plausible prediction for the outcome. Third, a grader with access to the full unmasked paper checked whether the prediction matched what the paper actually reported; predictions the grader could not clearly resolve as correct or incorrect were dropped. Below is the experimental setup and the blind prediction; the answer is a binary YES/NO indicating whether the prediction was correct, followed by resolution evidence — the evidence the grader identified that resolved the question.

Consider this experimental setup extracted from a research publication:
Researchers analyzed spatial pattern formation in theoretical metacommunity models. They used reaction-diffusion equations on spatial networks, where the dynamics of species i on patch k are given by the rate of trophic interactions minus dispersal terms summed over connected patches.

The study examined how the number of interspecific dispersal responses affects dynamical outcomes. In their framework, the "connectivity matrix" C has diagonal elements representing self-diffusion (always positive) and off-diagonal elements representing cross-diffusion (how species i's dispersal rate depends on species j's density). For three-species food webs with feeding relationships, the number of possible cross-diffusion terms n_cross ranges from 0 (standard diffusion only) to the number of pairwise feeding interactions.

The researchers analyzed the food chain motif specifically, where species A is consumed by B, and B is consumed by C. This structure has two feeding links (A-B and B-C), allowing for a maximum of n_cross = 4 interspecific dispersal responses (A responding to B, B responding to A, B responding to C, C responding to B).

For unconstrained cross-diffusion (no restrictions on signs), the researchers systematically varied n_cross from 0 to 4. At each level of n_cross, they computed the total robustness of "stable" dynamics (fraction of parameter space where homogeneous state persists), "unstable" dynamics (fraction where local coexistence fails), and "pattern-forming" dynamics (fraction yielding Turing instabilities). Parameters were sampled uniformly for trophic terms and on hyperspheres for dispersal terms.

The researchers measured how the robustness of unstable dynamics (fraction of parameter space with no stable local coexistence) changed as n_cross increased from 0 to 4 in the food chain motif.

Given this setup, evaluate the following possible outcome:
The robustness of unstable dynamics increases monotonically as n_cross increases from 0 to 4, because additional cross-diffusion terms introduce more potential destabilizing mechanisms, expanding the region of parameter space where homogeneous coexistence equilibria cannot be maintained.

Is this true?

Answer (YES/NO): NO